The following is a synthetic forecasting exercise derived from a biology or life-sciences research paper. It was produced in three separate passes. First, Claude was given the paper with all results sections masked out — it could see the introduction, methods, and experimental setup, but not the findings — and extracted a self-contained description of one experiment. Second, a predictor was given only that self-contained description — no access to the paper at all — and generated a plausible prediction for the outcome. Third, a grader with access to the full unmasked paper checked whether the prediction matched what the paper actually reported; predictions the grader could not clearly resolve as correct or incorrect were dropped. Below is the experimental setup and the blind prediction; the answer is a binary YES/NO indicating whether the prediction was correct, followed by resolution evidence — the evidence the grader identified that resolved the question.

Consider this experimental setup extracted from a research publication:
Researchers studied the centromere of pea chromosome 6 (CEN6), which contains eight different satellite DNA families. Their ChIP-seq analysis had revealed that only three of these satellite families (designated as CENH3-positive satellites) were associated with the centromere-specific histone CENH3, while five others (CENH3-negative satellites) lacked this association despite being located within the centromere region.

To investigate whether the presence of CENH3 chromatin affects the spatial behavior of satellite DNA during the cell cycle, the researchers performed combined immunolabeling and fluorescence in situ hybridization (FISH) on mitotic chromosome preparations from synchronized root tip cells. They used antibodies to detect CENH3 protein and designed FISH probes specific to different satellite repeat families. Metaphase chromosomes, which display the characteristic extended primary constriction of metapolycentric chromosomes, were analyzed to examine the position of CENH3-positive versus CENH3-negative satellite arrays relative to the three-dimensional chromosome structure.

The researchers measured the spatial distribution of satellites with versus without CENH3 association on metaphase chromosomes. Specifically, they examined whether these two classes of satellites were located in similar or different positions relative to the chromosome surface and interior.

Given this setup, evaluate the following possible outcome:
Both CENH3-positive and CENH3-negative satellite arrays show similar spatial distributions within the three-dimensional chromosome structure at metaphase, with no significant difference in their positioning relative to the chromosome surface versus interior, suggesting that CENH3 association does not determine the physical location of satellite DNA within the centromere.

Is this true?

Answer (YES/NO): NO